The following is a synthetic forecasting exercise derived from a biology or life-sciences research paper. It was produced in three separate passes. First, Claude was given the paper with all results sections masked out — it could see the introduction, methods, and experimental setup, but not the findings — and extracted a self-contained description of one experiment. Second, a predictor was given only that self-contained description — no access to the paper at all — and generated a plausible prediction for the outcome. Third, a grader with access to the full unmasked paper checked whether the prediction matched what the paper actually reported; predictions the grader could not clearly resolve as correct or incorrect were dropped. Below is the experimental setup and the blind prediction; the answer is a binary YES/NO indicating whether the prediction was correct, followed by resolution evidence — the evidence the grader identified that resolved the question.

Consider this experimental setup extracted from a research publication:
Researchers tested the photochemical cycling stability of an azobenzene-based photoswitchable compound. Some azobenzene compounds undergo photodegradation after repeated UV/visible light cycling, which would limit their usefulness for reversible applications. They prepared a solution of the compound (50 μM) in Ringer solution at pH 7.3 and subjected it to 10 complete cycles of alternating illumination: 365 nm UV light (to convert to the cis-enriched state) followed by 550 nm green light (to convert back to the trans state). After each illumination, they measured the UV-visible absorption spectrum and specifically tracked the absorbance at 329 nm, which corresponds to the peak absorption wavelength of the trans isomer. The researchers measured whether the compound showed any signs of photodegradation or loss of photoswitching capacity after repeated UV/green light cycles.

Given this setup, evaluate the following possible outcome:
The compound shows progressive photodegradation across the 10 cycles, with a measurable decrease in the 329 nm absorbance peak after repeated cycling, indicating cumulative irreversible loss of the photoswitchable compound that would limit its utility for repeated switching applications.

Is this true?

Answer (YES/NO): NO